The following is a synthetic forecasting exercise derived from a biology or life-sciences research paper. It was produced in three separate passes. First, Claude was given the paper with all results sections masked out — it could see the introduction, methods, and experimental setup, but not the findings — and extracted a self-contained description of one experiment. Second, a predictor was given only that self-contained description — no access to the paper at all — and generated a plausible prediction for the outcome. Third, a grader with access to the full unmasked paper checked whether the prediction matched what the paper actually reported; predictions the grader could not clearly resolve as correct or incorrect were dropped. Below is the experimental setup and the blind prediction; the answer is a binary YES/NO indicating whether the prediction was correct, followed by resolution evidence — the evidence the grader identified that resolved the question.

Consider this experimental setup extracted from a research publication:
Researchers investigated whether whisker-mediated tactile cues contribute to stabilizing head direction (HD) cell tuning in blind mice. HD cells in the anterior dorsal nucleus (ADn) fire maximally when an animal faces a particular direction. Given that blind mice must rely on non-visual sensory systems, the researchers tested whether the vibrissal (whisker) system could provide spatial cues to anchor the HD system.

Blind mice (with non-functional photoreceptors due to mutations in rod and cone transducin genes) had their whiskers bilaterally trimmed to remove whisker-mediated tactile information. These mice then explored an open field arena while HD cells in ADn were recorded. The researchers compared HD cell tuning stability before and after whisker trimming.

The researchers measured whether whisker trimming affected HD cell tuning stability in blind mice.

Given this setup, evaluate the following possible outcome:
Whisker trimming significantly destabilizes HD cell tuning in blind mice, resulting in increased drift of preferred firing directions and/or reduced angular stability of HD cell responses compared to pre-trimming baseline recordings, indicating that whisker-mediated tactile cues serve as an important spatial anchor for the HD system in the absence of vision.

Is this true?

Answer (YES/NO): NO